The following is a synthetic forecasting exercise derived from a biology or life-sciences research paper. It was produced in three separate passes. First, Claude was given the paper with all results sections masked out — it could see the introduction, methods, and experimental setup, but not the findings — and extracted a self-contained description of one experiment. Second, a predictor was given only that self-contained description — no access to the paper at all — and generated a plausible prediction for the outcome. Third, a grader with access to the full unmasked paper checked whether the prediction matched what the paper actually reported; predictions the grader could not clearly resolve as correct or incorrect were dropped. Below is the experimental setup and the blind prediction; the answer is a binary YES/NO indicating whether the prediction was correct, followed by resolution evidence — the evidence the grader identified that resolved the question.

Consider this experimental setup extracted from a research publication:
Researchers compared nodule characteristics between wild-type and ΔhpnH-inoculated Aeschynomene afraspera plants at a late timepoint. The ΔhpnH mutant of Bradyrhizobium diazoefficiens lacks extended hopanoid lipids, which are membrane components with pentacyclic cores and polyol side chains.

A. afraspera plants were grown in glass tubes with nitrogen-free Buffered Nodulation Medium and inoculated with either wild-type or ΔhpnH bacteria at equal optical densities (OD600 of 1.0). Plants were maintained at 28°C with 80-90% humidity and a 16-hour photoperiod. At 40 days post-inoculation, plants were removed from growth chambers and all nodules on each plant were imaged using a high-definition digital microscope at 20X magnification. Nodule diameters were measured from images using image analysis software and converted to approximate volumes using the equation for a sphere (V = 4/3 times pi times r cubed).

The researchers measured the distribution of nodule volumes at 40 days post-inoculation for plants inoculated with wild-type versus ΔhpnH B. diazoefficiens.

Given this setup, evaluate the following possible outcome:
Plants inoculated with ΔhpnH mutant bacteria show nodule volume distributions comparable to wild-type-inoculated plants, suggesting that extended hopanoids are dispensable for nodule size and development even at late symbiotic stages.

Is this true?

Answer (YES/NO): NO